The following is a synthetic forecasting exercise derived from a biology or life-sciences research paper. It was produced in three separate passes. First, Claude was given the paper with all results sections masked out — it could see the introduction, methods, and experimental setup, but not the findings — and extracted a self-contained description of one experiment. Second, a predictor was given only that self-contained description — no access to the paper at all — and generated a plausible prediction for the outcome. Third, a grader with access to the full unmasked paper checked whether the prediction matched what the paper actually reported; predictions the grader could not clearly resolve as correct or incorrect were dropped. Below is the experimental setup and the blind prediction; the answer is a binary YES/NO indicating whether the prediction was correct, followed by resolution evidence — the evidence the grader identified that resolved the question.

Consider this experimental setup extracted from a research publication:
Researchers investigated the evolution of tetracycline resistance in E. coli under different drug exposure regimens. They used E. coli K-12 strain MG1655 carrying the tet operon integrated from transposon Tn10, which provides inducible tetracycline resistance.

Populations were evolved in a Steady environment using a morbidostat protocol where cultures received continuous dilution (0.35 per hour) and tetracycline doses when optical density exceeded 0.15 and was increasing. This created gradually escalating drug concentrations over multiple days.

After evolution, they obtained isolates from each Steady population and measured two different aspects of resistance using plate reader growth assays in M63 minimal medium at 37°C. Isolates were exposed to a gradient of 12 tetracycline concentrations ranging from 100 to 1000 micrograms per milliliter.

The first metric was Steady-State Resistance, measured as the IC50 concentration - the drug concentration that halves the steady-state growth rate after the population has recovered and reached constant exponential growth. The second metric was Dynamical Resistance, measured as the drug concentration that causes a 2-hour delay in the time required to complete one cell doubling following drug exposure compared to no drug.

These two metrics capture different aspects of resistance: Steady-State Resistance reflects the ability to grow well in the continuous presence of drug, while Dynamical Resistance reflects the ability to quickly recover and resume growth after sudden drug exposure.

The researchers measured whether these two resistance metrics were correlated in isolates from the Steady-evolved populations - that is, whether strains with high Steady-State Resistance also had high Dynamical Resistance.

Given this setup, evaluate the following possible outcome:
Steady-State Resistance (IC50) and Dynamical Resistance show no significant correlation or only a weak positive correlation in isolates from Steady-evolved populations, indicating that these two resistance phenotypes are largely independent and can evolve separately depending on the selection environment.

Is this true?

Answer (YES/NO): NO